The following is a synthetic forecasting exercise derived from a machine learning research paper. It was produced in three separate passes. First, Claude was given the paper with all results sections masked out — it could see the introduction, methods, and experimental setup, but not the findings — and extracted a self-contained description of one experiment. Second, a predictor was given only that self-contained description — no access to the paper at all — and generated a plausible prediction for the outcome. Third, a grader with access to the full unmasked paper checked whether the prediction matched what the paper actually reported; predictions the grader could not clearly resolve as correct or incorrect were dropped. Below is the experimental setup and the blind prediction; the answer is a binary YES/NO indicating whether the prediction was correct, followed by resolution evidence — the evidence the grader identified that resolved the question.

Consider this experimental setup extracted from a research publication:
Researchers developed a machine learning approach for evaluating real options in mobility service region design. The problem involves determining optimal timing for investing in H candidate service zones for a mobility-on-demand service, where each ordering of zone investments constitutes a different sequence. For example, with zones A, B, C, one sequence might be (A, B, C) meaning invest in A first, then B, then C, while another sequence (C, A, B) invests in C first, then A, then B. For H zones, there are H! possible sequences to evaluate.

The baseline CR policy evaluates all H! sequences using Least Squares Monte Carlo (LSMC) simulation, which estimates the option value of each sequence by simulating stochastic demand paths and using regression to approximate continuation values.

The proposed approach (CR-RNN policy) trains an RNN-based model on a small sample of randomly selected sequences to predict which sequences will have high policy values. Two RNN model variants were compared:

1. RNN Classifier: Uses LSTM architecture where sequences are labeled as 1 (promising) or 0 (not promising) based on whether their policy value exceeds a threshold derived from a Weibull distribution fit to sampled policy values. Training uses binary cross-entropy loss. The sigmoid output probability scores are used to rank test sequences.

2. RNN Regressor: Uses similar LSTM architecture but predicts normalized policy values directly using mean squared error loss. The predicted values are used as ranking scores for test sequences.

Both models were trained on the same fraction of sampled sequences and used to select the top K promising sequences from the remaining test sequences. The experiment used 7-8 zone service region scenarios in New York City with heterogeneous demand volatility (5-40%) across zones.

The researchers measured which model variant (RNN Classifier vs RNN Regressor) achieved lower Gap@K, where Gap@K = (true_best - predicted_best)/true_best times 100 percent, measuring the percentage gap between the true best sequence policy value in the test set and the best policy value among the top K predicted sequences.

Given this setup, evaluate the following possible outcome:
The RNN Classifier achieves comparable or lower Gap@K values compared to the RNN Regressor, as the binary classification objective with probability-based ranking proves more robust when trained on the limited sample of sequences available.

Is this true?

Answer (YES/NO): YES